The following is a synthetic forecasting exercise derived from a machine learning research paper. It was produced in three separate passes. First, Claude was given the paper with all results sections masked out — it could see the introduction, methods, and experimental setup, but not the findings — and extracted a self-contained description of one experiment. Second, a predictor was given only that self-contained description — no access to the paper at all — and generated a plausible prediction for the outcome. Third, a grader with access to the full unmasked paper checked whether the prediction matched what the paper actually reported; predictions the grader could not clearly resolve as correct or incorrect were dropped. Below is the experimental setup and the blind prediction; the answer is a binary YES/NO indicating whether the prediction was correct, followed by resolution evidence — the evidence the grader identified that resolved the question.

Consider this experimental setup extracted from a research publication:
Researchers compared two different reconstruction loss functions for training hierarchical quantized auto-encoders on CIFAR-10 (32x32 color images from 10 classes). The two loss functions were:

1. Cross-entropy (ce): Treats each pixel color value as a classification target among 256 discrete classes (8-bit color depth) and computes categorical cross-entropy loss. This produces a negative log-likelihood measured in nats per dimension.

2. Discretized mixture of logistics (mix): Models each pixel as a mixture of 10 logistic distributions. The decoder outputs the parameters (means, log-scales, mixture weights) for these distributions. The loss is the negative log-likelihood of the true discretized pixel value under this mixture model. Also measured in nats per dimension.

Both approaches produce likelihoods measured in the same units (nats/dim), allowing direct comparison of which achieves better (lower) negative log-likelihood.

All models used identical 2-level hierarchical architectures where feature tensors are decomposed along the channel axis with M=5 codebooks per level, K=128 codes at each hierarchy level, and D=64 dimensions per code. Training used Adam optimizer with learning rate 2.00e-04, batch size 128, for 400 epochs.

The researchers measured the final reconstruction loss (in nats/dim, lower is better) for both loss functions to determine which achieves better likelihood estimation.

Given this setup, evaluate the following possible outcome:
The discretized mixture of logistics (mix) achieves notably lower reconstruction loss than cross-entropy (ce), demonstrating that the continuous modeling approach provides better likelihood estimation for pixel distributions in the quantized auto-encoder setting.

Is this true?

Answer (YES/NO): YES